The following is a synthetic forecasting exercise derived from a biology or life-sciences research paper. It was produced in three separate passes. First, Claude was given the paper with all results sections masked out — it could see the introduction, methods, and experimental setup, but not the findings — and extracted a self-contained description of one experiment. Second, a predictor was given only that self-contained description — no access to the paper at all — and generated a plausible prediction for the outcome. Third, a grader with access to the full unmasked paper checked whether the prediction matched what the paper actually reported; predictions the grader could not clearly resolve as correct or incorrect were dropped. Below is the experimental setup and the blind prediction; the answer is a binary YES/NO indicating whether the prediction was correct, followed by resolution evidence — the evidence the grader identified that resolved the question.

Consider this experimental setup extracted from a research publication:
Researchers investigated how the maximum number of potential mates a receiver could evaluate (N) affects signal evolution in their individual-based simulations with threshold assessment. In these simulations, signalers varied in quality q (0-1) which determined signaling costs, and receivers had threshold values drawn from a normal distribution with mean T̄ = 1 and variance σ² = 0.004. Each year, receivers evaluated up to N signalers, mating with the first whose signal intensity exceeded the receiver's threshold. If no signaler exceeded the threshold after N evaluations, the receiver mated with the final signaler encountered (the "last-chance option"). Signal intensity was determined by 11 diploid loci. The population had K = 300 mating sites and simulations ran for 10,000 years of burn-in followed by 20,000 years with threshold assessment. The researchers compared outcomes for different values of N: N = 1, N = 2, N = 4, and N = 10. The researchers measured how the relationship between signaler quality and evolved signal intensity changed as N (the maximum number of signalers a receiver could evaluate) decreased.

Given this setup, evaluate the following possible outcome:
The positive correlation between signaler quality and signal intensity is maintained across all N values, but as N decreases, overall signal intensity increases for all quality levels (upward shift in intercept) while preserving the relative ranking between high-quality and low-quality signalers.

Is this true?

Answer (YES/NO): NO